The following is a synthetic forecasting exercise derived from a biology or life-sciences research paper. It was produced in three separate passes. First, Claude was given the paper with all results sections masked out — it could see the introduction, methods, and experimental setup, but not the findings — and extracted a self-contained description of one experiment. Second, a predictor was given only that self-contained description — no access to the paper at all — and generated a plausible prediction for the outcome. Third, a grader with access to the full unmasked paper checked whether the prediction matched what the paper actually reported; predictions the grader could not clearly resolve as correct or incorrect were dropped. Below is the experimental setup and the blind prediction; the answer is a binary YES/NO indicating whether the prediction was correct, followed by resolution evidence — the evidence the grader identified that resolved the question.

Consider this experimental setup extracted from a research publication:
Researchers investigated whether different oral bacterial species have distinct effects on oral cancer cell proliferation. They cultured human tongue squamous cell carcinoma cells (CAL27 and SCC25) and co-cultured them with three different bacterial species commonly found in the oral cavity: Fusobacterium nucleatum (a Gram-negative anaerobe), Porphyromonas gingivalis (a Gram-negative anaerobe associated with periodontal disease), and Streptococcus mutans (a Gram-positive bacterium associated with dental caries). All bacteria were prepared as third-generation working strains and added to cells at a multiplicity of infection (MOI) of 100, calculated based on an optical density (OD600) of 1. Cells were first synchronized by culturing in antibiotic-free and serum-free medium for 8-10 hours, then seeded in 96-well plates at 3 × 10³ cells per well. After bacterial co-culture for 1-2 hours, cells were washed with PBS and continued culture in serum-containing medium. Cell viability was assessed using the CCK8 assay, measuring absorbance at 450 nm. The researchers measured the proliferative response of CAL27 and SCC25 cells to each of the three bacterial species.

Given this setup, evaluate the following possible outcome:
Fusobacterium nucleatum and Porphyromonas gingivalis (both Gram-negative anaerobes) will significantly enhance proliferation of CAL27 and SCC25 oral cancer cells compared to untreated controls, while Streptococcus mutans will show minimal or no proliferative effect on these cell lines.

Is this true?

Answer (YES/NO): NO